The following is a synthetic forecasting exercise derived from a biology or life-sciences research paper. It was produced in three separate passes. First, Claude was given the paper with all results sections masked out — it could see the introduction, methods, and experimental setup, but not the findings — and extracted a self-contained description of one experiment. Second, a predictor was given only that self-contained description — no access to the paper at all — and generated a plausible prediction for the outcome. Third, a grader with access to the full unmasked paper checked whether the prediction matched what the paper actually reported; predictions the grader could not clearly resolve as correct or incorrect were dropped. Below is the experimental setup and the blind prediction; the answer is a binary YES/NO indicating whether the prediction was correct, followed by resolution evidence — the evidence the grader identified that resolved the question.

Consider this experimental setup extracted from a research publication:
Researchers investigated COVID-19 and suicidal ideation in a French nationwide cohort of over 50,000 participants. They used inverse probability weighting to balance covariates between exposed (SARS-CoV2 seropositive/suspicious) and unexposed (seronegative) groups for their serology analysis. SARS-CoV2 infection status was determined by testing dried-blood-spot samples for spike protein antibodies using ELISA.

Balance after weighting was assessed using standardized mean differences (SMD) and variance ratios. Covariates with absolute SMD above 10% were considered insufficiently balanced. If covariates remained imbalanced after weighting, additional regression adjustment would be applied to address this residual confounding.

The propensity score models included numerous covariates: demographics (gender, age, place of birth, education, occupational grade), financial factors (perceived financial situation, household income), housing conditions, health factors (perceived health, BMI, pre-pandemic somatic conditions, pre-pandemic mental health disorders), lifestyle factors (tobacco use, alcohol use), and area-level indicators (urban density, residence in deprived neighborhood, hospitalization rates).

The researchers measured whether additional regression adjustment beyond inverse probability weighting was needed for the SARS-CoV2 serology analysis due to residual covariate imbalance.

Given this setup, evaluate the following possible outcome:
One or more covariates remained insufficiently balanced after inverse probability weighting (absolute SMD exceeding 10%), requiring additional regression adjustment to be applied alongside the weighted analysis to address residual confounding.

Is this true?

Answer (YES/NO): YES